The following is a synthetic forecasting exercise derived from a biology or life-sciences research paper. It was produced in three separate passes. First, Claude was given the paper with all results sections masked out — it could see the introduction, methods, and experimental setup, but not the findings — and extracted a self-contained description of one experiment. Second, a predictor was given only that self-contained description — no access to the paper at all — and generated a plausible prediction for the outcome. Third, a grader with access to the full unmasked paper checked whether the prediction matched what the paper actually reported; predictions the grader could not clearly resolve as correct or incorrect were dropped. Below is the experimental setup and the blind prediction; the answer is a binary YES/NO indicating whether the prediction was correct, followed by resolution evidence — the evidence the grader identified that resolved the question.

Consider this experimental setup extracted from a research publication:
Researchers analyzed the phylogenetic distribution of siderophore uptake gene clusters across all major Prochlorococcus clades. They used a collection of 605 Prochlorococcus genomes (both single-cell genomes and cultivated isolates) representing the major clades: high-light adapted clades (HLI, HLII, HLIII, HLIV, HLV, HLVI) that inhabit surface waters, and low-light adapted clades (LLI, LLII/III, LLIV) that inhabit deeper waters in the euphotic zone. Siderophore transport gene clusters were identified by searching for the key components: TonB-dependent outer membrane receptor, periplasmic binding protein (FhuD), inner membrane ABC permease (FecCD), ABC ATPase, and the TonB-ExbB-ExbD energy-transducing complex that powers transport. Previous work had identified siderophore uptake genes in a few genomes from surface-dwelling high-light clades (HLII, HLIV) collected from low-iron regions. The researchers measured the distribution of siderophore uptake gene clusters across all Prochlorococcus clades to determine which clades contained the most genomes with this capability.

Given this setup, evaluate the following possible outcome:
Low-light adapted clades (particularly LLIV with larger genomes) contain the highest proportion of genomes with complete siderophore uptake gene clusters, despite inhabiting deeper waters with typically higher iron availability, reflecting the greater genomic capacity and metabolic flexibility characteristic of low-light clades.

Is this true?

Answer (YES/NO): NO